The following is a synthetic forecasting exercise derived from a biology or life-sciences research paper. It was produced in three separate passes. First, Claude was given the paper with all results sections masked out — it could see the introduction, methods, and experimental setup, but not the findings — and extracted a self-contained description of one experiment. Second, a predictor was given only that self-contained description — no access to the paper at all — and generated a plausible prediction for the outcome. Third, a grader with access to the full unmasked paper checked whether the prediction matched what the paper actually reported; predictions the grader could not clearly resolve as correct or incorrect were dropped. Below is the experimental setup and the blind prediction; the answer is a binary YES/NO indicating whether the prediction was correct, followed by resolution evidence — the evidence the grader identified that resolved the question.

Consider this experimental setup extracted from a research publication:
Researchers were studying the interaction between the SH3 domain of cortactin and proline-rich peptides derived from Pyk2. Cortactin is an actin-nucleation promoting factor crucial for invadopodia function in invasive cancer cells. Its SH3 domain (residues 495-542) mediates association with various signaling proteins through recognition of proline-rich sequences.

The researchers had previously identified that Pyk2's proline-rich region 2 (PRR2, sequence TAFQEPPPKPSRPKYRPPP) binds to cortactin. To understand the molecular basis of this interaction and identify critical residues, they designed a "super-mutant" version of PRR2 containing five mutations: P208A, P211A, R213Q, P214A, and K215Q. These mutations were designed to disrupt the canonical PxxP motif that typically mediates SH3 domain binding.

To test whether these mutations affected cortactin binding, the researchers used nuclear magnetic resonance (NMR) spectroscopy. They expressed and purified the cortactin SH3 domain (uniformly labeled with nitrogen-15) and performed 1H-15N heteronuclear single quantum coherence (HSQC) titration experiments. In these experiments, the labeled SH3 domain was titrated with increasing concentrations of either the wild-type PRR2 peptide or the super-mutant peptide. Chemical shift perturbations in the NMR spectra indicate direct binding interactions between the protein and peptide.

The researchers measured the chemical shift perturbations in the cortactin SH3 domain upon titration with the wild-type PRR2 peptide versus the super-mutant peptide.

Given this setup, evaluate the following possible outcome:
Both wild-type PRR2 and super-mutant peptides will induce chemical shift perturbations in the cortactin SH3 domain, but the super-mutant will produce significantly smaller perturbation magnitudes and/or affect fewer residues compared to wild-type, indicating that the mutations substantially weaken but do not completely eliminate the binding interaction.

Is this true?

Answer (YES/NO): NO